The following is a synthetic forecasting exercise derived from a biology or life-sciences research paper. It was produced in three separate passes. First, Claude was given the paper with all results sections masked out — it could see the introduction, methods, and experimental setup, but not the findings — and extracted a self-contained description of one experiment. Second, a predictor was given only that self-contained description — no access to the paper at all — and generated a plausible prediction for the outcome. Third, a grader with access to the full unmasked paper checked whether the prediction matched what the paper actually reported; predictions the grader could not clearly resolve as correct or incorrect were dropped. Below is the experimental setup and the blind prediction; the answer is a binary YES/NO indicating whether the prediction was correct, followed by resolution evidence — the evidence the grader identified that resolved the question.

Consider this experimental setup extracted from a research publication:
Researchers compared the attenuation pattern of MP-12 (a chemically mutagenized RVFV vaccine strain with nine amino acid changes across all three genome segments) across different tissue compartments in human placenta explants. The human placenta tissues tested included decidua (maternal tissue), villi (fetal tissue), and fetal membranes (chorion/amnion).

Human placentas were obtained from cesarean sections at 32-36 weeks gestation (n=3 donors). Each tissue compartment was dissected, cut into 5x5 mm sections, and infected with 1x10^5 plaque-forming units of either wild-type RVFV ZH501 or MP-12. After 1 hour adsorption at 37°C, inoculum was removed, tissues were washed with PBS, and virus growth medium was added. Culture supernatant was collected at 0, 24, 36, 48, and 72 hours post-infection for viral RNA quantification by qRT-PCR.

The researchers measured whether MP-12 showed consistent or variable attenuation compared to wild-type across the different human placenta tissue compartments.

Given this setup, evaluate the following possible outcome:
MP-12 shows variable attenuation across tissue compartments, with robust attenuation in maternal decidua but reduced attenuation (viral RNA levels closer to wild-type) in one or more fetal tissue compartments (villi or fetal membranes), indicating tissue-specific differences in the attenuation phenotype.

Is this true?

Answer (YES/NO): YES